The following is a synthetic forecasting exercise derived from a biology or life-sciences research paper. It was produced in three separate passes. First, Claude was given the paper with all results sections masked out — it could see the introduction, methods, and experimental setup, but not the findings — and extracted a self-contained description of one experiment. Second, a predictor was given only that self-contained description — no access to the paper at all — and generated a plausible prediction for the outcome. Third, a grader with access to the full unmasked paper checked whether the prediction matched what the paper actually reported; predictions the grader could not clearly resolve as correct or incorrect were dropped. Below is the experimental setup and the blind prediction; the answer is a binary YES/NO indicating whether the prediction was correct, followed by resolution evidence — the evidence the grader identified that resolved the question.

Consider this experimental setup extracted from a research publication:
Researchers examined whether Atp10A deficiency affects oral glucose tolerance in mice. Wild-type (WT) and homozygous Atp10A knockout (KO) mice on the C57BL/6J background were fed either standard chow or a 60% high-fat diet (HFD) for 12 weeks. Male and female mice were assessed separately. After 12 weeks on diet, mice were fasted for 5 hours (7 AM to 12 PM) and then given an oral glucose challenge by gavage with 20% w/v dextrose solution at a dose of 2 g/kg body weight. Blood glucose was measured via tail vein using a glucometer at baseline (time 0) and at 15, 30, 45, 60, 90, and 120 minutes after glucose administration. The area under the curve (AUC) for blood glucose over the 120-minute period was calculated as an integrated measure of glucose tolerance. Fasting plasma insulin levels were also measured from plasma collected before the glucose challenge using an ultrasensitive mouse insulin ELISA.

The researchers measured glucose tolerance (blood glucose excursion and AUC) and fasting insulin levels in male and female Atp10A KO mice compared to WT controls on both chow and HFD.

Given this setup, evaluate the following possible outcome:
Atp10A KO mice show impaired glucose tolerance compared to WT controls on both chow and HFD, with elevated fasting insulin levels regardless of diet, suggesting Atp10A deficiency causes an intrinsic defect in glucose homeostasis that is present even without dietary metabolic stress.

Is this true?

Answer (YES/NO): NO